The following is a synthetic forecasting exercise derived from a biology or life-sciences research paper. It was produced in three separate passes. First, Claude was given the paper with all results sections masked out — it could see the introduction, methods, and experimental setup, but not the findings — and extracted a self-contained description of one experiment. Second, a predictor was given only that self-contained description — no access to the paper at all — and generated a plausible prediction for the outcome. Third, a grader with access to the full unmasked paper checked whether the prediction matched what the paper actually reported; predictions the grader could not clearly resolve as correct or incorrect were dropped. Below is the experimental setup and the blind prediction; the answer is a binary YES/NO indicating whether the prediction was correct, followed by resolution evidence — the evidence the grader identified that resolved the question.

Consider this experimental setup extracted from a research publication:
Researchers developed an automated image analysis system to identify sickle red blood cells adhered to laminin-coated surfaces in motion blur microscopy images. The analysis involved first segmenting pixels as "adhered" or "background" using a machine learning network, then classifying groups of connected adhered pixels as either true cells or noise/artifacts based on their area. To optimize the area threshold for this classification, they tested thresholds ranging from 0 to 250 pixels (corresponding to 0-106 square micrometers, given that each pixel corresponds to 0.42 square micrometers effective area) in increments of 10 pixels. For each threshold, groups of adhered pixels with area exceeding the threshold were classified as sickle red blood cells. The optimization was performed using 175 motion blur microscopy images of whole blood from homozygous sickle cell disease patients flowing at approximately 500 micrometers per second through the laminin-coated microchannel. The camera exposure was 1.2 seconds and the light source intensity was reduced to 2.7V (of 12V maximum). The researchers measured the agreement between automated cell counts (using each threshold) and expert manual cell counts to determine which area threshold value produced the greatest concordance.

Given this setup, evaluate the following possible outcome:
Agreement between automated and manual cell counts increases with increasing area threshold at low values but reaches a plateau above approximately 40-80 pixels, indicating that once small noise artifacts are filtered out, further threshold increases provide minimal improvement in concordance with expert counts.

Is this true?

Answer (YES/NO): NO